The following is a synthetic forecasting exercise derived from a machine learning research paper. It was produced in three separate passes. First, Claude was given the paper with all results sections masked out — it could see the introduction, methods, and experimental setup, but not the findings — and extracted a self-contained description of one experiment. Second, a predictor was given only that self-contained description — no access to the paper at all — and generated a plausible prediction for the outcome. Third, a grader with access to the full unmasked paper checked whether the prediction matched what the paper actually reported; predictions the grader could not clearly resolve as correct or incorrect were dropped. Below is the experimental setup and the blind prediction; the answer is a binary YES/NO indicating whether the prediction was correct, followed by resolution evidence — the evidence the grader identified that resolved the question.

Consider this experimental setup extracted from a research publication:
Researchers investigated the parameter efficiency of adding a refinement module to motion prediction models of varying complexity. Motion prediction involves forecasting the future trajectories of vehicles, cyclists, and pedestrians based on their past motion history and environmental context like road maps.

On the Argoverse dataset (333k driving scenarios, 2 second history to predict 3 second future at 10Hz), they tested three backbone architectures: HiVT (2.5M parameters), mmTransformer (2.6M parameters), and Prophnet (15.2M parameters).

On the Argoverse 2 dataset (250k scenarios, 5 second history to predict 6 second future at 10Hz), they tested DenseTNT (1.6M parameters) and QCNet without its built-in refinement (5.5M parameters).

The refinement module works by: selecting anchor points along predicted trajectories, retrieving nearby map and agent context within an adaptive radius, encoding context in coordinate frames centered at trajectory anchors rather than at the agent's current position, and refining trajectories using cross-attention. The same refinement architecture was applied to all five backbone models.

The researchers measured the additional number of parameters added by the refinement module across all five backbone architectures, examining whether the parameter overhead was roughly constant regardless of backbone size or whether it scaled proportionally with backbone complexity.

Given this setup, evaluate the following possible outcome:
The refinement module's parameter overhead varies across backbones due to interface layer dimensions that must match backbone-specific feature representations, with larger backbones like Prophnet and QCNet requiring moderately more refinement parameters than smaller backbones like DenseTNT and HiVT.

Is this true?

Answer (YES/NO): NO